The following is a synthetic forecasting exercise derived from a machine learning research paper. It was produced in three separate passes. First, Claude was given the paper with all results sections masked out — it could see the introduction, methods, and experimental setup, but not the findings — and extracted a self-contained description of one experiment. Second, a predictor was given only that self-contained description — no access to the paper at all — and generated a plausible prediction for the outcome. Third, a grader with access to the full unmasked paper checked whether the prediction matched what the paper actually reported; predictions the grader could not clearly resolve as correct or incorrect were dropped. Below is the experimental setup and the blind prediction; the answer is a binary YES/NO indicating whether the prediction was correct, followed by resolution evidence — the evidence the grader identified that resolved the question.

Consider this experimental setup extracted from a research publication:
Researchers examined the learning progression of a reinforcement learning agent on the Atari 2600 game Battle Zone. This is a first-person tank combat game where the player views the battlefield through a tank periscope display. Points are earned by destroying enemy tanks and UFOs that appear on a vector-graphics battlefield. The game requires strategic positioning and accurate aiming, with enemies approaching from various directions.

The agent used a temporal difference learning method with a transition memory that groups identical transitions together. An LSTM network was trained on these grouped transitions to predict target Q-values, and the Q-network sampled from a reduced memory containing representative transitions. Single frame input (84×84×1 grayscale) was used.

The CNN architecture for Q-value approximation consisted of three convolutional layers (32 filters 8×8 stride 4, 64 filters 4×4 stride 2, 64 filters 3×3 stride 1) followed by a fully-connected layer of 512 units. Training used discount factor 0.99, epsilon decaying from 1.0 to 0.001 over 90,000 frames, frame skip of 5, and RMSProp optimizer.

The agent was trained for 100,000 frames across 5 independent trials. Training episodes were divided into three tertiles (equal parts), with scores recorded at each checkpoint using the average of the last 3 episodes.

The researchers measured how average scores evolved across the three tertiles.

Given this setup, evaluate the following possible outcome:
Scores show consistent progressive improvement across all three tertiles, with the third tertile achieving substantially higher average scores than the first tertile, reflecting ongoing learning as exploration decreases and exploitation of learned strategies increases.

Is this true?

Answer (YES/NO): YES